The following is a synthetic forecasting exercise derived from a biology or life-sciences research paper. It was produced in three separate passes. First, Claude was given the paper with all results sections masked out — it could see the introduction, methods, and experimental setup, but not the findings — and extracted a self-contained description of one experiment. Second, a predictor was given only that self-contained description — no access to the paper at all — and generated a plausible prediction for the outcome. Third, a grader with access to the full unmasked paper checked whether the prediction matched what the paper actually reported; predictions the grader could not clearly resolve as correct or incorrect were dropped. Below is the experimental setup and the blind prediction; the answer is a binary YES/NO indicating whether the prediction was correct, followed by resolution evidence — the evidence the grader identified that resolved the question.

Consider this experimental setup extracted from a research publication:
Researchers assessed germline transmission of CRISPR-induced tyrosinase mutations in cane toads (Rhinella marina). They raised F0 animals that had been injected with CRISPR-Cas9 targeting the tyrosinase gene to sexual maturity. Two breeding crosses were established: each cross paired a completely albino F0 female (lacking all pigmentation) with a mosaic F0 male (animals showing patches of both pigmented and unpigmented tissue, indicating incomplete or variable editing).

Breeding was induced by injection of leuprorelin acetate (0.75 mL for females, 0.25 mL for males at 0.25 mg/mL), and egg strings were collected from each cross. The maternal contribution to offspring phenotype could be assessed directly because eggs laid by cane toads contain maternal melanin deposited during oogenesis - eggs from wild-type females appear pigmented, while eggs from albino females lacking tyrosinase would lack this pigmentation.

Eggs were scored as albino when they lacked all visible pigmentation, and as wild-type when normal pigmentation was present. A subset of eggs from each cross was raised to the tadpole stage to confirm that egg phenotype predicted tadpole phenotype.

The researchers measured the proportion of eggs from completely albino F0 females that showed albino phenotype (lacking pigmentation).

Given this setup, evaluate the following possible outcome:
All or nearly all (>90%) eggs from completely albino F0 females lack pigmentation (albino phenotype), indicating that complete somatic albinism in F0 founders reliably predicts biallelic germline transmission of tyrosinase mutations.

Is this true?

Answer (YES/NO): YES